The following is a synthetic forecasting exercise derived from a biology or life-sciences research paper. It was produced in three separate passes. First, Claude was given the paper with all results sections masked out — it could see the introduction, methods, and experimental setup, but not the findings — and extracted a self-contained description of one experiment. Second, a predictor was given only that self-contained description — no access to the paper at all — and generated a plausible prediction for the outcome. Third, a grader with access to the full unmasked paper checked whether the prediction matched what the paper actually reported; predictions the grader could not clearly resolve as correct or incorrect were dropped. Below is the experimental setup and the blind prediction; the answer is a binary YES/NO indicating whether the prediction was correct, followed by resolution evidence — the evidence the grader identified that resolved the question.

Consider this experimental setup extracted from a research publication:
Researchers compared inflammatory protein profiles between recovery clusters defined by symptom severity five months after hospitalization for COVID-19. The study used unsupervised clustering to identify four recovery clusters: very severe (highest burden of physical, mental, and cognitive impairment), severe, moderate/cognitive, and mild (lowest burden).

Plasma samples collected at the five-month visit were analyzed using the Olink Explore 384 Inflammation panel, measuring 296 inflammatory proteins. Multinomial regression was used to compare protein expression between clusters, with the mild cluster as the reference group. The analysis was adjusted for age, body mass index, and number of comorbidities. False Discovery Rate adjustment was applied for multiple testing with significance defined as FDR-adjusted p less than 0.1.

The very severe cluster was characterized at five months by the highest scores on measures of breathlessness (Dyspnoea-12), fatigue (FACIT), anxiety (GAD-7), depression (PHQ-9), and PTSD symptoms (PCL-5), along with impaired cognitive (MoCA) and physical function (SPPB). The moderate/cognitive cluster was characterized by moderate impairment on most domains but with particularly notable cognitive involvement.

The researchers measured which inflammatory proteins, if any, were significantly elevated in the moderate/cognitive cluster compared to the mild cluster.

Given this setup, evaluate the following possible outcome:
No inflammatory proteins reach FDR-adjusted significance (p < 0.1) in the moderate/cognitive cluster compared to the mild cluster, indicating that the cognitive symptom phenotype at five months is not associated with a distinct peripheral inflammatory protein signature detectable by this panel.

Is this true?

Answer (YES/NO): NO